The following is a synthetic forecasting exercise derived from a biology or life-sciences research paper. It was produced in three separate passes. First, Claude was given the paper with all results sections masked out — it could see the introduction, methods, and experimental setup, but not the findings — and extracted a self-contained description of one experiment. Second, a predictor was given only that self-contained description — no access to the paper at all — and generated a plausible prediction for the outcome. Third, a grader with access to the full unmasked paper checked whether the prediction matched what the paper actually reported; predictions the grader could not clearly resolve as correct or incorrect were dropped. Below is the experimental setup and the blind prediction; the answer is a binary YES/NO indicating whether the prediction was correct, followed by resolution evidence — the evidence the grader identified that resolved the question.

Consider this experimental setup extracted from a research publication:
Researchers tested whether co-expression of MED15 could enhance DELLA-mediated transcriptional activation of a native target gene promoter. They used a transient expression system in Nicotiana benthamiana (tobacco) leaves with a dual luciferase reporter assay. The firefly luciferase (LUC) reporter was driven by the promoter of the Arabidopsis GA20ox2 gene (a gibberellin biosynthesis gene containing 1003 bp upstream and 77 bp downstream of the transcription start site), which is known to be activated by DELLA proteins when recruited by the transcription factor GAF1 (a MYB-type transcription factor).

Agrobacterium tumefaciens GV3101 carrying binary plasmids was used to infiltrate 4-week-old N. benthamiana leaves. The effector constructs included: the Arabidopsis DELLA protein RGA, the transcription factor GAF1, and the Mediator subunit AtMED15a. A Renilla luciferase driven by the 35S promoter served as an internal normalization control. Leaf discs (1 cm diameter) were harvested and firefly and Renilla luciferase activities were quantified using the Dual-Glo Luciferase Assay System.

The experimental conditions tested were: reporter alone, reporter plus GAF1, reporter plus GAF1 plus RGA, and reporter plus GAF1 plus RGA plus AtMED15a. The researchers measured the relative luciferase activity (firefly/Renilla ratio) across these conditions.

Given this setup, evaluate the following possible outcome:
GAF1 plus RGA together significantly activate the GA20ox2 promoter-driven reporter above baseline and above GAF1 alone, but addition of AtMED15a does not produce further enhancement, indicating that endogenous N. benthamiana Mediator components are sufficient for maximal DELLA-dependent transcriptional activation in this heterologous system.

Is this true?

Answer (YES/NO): NO